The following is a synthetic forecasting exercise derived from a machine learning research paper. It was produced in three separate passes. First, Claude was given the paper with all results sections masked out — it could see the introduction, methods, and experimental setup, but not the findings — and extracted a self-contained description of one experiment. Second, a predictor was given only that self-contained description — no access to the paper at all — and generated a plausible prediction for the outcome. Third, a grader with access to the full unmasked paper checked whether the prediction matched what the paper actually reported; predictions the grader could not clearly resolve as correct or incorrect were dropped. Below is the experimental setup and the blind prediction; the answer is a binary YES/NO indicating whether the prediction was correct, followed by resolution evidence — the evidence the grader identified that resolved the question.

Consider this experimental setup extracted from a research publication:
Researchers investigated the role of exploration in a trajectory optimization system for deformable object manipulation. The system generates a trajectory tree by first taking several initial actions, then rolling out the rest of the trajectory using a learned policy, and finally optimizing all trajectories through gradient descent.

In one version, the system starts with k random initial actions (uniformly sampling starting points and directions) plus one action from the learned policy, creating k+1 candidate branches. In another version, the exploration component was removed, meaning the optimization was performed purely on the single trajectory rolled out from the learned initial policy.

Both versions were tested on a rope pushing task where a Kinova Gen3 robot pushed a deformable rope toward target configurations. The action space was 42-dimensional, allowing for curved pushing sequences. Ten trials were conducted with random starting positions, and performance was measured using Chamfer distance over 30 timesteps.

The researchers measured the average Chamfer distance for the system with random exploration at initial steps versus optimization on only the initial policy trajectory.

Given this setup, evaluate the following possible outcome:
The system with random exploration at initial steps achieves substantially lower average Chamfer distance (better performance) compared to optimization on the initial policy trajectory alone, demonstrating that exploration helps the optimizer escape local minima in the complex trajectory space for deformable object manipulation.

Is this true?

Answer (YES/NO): YES